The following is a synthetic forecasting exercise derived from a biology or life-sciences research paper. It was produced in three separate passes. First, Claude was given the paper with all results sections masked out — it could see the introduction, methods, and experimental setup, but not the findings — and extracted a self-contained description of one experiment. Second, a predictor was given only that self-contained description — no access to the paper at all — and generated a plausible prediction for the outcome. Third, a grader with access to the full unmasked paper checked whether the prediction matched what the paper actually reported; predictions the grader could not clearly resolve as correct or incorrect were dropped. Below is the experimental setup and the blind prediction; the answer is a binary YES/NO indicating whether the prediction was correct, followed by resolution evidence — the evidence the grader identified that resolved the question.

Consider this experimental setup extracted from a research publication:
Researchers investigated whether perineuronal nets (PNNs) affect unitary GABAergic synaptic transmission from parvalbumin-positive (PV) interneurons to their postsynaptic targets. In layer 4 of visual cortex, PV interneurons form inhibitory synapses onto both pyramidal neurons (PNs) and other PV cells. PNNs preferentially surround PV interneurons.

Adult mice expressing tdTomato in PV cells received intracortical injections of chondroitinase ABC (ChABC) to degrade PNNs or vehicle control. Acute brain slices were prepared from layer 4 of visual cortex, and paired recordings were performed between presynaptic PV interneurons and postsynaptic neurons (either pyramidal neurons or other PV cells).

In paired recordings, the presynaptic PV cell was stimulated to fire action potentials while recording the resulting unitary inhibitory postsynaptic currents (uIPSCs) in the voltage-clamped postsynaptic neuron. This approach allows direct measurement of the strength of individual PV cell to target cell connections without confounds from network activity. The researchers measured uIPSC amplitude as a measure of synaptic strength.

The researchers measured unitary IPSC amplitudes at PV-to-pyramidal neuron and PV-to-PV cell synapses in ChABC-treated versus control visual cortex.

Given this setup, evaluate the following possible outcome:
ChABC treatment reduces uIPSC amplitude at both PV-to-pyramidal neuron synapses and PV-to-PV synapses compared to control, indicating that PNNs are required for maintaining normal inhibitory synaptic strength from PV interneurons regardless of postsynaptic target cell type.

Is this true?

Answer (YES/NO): NO